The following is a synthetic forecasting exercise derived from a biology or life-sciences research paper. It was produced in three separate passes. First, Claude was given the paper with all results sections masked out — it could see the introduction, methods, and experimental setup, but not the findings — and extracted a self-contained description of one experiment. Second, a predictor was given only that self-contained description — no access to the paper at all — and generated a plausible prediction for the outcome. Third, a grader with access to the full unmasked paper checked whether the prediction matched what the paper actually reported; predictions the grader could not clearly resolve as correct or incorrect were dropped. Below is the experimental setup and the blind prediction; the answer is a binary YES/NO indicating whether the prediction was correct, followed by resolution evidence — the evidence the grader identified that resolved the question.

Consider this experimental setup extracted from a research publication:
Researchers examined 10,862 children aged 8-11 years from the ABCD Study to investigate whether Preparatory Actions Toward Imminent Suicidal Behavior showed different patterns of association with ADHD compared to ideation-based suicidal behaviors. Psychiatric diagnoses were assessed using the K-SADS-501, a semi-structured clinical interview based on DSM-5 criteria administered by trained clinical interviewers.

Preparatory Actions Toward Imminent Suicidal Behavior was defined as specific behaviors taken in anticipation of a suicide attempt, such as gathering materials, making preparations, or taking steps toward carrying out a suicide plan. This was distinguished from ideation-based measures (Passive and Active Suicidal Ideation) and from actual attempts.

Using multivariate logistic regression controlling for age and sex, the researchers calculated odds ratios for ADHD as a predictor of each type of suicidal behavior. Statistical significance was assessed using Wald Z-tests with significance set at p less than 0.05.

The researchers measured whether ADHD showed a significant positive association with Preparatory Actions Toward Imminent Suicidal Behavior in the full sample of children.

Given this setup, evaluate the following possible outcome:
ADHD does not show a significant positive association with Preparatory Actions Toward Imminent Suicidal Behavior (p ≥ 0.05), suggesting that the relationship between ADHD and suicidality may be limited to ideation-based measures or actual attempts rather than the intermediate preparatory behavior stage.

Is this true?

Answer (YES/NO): NO